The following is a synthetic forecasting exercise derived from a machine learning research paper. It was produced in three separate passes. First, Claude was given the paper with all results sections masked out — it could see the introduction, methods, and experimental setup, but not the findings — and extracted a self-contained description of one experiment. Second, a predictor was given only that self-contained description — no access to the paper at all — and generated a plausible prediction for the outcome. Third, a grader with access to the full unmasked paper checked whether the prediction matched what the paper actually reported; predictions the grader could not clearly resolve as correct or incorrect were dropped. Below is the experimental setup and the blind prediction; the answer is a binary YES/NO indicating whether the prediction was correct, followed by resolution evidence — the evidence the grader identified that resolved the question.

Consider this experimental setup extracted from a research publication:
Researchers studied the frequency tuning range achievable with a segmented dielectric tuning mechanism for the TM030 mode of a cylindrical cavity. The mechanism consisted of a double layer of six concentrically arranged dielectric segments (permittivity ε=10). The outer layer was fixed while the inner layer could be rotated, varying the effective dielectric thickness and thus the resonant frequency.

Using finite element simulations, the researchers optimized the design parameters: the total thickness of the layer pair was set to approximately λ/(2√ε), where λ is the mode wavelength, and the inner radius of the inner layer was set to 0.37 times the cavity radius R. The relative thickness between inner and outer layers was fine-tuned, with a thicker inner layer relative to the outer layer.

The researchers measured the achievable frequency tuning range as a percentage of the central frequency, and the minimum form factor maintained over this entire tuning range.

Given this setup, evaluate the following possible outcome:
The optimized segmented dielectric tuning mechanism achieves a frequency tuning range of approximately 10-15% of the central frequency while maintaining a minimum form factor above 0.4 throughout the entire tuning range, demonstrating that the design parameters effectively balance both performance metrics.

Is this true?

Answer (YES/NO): NO